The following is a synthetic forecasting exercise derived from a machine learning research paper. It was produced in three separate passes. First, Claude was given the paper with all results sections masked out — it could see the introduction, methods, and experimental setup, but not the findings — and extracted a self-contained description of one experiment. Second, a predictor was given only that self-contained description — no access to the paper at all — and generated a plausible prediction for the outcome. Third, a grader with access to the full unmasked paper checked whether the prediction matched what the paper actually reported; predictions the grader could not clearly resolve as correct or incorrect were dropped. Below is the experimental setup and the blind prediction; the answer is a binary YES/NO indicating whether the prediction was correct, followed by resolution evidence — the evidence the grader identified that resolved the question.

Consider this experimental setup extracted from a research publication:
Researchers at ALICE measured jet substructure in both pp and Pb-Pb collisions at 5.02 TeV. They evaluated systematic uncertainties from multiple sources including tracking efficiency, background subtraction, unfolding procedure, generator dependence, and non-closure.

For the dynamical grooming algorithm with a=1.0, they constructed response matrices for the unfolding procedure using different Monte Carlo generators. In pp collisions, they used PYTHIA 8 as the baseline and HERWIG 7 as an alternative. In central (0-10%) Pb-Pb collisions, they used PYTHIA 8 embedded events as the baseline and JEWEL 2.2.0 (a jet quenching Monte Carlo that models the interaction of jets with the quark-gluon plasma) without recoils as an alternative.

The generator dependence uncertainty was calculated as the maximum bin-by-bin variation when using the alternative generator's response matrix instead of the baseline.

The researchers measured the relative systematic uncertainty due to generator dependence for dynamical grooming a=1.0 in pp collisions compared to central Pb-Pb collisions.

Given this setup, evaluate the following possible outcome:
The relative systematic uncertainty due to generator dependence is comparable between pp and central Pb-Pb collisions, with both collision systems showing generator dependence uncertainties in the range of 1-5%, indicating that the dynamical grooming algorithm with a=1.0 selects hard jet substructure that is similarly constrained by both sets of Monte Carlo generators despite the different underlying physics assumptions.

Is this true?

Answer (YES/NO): NO